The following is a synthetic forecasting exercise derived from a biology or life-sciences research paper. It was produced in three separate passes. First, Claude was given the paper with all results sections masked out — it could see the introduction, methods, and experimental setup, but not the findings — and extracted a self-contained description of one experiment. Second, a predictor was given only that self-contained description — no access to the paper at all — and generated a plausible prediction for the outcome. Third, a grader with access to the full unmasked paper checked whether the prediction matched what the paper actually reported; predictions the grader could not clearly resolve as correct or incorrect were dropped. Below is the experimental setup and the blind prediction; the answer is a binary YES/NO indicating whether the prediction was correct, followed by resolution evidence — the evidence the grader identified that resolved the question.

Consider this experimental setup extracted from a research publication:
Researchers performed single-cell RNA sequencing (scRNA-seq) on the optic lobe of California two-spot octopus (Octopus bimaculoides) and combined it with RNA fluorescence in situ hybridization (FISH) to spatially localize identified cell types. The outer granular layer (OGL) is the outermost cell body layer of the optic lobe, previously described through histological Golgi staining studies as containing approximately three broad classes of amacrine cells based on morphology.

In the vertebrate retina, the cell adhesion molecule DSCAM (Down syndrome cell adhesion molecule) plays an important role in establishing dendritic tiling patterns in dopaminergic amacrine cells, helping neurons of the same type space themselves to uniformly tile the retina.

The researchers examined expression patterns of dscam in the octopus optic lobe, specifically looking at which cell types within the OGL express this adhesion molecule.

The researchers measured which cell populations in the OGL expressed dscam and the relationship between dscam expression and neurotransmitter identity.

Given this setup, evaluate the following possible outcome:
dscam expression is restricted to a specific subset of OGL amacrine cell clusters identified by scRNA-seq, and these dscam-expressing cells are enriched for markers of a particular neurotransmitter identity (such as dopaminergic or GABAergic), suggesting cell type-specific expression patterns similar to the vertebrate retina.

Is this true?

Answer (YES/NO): YES